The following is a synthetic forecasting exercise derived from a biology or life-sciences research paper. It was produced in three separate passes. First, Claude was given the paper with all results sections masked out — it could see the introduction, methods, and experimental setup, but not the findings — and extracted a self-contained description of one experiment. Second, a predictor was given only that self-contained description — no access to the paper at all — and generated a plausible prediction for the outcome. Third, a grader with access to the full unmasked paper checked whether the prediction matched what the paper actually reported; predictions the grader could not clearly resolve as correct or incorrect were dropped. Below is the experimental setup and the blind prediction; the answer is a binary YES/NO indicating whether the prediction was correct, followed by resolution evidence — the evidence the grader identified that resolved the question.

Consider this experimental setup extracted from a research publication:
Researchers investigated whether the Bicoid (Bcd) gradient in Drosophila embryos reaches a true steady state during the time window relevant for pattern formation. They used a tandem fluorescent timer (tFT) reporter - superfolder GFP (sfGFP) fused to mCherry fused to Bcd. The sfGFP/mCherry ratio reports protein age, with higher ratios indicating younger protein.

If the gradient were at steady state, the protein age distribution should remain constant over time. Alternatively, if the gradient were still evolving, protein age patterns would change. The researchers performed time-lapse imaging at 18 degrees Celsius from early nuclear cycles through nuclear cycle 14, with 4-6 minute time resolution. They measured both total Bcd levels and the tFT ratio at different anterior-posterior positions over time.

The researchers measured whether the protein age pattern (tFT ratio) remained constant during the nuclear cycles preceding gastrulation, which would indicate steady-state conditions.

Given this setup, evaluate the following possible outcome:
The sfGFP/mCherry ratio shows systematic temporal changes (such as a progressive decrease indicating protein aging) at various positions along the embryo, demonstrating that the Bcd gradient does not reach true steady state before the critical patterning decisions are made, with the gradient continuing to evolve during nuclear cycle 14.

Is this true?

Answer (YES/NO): YES